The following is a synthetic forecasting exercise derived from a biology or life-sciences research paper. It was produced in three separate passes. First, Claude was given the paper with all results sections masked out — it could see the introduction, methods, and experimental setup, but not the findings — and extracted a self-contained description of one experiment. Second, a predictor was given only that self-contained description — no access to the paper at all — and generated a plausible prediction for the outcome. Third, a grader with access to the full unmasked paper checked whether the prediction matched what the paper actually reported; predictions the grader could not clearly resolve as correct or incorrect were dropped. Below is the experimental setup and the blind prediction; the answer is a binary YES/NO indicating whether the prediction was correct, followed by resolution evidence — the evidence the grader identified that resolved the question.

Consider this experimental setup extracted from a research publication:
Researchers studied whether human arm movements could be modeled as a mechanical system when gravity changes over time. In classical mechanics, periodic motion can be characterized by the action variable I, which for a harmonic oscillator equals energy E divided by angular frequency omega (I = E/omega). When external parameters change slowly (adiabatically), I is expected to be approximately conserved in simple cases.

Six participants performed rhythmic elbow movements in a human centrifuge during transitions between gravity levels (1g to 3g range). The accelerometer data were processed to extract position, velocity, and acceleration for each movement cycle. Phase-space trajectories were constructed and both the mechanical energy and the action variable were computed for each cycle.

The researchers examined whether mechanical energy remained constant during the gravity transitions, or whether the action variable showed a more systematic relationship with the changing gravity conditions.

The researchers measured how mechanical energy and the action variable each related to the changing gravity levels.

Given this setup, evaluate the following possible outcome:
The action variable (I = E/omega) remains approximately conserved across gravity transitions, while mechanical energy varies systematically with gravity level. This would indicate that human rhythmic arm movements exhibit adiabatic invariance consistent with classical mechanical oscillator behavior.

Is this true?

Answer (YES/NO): NO